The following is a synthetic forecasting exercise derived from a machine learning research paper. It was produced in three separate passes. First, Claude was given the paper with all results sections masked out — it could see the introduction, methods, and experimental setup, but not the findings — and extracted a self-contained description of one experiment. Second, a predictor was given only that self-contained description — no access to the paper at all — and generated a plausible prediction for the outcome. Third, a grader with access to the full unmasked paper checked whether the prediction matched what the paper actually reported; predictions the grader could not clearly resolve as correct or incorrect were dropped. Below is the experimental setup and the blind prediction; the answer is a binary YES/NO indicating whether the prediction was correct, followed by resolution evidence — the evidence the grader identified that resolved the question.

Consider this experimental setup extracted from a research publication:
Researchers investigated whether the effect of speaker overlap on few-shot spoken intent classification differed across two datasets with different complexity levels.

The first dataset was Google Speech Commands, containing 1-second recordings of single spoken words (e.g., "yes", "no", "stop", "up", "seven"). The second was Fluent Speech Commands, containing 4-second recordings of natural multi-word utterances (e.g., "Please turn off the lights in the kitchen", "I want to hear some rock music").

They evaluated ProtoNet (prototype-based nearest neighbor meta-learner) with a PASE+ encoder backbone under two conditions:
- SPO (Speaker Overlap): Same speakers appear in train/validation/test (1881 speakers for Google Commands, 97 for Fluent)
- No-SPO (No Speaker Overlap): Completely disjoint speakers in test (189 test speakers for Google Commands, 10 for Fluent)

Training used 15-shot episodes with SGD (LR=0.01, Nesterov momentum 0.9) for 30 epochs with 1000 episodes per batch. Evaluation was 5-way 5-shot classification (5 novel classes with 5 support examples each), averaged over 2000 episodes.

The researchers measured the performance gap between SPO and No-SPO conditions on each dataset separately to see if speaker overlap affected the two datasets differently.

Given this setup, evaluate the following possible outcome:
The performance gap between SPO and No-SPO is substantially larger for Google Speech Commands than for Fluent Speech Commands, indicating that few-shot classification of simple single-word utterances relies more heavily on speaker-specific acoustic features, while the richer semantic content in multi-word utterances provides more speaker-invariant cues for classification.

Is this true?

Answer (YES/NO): YES